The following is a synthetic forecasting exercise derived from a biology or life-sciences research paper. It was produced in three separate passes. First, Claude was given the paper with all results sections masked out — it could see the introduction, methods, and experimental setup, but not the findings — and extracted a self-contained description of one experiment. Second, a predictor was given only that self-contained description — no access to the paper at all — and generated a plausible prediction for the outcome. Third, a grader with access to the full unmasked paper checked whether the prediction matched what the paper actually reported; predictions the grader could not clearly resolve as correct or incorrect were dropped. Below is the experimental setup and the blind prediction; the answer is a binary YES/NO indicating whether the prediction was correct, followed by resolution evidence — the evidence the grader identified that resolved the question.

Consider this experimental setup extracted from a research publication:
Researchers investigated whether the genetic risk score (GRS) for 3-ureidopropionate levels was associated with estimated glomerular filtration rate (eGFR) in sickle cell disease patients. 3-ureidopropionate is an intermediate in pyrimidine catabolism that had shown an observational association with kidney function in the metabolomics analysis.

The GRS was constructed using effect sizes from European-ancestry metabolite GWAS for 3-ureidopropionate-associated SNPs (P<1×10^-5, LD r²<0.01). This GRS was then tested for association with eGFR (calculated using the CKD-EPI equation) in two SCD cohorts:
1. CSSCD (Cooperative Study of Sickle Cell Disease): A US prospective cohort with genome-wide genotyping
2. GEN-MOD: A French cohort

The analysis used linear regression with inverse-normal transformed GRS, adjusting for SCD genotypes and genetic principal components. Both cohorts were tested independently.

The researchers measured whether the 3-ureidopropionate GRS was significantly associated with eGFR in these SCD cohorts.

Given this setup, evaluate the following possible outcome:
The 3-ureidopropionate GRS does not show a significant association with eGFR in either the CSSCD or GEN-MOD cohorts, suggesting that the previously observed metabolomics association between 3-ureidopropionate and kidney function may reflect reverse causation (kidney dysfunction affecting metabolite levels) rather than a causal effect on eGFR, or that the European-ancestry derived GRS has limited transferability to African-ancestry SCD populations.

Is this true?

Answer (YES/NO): NO